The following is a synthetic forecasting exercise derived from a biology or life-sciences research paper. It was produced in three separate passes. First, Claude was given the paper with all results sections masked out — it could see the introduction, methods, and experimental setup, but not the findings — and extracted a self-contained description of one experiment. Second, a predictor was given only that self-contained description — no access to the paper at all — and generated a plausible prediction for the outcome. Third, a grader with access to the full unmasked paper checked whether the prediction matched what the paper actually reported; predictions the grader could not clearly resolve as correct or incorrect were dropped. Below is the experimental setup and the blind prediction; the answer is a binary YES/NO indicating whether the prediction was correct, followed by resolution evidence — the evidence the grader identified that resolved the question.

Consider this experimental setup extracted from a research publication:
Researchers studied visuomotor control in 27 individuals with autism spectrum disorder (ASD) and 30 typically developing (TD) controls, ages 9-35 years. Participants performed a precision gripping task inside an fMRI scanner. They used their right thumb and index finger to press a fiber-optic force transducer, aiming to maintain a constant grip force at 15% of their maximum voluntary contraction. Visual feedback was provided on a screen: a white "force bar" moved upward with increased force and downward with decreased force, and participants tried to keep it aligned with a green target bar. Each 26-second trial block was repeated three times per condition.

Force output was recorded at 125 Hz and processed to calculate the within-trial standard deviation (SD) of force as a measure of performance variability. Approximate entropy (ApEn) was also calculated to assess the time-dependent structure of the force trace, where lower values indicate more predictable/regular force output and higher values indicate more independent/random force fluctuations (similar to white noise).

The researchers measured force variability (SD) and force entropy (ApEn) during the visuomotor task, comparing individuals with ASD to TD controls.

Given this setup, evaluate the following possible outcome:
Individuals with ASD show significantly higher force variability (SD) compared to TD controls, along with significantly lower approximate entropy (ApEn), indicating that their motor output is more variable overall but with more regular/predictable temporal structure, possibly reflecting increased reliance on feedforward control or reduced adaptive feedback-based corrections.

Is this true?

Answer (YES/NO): YES